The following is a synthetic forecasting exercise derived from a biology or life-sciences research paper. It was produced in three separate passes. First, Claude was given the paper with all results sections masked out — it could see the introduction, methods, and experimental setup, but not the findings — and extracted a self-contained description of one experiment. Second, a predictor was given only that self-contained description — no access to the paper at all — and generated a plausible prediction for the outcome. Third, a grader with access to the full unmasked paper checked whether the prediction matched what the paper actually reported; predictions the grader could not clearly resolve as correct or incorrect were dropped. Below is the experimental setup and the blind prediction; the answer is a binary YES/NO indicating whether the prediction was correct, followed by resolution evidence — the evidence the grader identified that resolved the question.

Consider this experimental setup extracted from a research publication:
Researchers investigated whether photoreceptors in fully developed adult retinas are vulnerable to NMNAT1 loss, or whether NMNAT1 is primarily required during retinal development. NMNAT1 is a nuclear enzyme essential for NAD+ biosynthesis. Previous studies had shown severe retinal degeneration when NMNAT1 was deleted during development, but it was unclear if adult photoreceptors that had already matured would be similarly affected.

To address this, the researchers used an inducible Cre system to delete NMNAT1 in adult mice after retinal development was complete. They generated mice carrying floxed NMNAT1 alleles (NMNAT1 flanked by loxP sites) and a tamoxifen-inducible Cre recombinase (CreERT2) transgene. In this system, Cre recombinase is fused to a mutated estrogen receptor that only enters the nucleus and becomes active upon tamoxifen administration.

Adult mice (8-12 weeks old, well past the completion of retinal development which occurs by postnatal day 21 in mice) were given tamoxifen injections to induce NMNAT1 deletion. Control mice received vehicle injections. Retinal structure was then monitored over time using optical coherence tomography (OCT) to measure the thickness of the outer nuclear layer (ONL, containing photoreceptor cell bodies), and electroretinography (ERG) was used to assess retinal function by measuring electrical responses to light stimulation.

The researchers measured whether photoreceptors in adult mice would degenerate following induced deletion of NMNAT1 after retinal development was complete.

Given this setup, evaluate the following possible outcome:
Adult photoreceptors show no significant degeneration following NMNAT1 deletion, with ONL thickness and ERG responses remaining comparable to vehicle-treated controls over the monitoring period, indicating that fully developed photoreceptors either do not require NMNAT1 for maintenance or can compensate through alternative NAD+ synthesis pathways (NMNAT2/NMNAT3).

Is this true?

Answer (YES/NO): NO